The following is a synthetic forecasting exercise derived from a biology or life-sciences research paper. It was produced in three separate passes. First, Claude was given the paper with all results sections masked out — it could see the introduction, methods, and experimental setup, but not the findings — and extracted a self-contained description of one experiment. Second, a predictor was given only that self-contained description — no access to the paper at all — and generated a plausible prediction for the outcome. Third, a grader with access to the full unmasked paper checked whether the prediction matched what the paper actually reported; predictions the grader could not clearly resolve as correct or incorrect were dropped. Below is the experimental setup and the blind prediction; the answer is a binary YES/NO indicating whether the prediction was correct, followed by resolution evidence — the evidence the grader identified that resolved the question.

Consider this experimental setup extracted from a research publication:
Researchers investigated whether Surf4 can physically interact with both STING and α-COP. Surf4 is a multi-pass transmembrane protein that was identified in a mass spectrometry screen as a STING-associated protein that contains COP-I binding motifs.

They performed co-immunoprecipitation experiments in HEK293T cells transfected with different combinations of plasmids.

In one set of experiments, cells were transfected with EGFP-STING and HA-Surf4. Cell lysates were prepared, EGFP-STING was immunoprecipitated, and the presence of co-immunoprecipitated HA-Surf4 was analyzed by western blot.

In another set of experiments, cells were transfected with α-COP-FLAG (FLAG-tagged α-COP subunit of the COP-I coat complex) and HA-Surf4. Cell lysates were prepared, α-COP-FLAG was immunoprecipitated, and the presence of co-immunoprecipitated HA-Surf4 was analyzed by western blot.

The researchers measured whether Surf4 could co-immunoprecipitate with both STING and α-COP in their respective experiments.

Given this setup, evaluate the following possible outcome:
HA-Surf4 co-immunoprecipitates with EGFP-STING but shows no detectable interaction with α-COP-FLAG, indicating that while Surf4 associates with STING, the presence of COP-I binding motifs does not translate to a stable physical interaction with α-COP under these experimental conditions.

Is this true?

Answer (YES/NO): NO